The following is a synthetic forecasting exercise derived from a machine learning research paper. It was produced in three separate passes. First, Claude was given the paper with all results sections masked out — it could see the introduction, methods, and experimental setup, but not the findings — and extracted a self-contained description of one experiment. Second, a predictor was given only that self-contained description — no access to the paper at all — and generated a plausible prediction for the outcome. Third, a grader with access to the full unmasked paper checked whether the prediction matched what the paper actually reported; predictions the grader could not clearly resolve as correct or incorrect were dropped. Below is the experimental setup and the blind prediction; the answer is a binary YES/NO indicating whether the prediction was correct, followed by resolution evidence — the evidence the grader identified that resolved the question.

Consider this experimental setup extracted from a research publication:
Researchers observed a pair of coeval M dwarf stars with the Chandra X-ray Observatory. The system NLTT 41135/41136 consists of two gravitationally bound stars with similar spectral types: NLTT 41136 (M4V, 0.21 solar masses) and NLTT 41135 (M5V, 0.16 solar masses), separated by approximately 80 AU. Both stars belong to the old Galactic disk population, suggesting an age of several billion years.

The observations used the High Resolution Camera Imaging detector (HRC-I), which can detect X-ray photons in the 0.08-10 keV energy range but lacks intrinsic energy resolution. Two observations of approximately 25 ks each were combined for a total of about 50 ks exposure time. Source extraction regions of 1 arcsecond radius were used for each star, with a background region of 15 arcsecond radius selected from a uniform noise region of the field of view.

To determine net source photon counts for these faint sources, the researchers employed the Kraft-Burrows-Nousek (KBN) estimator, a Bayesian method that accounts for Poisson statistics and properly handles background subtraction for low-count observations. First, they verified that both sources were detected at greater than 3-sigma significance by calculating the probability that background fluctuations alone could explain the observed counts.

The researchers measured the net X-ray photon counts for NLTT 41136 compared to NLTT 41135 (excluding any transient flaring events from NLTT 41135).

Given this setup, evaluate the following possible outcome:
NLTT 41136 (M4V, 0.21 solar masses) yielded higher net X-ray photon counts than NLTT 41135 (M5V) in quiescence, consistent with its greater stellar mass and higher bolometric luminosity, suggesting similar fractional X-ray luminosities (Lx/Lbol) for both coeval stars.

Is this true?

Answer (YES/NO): NO